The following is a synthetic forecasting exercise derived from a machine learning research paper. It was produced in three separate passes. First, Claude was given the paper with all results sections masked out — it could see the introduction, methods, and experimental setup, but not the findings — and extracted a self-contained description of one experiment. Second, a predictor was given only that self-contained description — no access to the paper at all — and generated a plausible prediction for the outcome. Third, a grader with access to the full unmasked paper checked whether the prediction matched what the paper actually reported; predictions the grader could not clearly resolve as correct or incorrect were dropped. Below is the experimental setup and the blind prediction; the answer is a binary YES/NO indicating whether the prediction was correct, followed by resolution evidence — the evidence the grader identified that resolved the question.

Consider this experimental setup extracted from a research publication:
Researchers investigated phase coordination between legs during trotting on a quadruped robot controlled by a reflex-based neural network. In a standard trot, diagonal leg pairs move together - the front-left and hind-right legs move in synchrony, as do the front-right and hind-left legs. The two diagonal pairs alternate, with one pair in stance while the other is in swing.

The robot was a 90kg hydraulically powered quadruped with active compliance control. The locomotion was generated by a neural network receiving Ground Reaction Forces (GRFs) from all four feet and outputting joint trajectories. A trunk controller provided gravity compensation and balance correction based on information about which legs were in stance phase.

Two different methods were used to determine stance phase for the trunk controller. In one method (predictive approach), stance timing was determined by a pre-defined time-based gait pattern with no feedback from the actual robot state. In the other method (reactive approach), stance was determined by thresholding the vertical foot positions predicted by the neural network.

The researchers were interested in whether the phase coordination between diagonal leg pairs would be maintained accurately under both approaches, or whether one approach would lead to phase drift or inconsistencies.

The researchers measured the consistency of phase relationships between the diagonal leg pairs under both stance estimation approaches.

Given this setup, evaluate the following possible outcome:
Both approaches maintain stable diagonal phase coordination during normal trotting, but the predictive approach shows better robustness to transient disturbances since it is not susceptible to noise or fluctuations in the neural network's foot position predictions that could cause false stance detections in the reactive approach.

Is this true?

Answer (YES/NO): NO